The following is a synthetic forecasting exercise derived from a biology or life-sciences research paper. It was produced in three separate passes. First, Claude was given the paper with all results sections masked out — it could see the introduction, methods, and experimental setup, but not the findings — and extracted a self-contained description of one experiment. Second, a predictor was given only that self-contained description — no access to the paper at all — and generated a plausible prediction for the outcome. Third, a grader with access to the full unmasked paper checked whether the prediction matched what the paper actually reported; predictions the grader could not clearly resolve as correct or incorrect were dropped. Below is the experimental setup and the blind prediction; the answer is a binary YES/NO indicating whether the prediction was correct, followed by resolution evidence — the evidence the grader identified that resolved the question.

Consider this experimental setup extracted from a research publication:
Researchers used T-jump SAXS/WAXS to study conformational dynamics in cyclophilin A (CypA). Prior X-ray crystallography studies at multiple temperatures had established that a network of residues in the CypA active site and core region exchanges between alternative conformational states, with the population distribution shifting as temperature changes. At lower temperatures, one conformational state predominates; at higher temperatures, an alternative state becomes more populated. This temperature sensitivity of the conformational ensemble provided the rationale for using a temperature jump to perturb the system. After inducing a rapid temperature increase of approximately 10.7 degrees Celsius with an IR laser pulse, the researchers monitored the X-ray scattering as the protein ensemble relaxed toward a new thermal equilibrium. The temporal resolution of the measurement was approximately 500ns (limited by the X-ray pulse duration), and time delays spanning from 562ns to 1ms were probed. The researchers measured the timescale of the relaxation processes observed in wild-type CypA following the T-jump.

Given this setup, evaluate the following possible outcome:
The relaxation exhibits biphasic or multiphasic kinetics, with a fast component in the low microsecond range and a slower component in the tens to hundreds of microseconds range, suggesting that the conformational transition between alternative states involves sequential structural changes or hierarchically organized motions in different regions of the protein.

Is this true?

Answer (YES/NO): YES